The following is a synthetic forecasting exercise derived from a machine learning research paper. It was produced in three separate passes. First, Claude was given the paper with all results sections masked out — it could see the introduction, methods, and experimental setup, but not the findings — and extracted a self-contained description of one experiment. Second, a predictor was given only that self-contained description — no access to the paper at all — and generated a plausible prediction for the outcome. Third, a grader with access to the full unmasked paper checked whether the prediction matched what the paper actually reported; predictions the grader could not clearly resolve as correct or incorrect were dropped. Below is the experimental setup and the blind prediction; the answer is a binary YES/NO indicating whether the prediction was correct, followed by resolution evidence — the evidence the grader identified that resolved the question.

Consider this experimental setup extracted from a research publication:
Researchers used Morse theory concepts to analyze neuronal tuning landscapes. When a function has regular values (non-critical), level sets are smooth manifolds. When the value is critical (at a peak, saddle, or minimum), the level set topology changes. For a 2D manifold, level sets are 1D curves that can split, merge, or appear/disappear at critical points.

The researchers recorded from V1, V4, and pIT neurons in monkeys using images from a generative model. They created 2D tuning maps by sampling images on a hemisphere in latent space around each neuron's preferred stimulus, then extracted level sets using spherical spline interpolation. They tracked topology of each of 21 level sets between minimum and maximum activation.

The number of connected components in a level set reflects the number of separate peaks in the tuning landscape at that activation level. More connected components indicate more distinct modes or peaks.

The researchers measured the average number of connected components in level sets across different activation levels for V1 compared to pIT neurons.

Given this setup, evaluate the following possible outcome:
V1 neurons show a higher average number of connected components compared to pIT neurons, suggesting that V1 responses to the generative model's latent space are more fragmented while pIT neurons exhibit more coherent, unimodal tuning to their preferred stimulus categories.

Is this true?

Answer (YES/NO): YES